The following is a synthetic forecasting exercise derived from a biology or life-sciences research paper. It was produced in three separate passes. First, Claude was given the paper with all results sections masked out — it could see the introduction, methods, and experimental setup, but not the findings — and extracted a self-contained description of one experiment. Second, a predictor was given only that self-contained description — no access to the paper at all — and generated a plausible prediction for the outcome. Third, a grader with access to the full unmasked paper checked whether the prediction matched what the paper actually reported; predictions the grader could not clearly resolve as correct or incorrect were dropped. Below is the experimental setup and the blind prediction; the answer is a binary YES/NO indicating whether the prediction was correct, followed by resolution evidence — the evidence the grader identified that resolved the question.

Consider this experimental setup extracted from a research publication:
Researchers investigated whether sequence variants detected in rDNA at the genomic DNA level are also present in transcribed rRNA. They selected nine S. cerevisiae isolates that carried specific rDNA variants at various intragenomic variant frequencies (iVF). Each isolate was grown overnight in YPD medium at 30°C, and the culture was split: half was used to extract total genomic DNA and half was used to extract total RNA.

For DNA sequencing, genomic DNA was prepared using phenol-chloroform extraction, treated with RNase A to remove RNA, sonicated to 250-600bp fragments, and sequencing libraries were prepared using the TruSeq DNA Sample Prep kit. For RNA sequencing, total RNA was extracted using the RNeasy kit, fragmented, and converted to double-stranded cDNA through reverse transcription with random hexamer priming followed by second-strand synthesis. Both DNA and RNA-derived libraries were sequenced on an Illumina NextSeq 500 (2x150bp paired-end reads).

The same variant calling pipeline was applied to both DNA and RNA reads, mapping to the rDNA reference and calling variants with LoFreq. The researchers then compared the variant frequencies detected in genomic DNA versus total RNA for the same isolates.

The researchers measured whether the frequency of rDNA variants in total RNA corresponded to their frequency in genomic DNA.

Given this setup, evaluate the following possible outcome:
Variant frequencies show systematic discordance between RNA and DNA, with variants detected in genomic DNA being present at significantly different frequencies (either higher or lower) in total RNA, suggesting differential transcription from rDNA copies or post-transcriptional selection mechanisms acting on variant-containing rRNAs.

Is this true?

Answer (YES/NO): NO